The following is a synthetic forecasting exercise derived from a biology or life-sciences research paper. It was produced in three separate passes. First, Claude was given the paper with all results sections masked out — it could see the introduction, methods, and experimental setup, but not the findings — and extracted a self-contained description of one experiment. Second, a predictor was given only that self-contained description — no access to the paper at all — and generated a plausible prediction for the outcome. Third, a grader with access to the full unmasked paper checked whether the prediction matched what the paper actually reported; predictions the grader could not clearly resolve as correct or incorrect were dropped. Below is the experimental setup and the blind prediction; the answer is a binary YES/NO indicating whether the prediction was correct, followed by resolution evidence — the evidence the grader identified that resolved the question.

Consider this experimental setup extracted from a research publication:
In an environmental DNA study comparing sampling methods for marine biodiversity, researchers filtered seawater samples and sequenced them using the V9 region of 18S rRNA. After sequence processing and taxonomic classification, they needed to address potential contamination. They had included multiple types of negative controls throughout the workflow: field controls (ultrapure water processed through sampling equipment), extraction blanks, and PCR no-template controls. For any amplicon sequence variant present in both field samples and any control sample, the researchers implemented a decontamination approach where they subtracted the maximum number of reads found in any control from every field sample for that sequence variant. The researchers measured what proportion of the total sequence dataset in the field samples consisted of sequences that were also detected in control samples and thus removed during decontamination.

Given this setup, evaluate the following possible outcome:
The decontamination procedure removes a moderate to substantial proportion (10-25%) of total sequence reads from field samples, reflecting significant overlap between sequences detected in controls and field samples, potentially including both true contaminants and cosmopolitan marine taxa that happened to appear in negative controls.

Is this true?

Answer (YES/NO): NO